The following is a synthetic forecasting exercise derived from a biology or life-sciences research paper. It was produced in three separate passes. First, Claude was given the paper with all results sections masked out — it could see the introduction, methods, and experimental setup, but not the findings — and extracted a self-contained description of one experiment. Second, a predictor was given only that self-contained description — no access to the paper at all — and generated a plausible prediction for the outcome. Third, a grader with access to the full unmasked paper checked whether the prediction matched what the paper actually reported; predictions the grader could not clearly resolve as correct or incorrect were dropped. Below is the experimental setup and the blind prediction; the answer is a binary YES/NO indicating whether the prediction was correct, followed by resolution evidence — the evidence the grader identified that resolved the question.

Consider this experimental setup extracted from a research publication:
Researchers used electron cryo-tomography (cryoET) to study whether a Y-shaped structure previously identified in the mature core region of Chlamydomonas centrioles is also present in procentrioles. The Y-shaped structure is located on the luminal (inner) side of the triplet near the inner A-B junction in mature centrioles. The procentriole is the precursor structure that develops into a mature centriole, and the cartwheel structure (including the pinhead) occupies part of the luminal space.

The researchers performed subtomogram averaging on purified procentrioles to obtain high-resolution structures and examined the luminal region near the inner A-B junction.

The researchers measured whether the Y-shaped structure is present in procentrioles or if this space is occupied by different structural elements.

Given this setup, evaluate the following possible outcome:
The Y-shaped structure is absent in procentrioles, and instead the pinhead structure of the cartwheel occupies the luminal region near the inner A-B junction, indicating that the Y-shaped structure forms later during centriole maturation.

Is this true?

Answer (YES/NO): YES